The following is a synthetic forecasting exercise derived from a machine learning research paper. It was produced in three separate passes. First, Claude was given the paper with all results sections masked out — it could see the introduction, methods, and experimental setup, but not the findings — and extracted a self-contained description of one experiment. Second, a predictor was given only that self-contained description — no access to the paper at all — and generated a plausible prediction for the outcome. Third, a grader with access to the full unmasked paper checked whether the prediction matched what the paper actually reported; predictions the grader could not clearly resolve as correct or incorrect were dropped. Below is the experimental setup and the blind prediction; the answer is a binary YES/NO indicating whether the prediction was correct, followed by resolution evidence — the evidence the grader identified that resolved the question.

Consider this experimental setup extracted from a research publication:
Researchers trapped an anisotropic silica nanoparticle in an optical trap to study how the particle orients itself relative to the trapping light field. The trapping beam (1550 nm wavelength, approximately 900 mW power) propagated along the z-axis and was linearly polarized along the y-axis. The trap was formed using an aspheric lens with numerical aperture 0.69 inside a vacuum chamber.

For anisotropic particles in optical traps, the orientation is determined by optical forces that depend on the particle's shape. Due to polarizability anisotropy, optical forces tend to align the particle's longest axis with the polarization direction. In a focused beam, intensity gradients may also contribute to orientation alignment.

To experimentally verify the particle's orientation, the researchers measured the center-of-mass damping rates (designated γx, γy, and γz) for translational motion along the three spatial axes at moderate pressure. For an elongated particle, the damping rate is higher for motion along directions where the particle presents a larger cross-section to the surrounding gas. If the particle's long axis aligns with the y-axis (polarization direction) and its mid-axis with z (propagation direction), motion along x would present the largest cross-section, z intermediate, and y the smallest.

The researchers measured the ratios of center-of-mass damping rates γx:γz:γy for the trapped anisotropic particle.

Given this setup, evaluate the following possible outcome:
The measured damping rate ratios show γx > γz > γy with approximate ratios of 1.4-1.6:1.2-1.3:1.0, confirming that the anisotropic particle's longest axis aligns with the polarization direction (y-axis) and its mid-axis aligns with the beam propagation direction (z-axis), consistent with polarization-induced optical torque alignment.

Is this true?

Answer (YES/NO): NO